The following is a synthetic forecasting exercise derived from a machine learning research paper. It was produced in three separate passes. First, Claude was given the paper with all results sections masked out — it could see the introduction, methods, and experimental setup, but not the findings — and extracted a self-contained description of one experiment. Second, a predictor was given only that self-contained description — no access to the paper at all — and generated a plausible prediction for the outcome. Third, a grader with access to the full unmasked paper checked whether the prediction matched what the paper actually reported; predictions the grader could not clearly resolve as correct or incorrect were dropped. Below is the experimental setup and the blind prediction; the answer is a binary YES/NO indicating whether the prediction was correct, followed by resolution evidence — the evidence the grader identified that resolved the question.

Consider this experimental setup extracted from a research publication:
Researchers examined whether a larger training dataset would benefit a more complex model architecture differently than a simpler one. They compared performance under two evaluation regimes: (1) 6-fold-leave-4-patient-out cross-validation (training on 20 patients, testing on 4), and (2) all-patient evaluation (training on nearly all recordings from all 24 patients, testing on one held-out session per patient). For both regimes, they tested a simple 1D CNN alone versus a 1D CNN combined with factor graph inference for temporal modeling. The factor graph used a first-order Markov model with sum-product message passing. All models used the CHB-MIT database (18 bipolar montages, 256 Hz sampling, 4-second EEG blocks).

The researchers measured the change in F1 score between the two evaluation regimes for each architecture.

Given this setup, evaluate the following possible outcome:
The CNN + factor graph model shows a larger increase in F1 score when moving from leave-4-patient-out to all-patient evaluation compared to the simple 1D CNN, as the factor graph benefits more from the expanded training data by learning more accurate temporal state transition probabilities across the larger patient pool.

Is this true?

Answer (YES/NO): YES